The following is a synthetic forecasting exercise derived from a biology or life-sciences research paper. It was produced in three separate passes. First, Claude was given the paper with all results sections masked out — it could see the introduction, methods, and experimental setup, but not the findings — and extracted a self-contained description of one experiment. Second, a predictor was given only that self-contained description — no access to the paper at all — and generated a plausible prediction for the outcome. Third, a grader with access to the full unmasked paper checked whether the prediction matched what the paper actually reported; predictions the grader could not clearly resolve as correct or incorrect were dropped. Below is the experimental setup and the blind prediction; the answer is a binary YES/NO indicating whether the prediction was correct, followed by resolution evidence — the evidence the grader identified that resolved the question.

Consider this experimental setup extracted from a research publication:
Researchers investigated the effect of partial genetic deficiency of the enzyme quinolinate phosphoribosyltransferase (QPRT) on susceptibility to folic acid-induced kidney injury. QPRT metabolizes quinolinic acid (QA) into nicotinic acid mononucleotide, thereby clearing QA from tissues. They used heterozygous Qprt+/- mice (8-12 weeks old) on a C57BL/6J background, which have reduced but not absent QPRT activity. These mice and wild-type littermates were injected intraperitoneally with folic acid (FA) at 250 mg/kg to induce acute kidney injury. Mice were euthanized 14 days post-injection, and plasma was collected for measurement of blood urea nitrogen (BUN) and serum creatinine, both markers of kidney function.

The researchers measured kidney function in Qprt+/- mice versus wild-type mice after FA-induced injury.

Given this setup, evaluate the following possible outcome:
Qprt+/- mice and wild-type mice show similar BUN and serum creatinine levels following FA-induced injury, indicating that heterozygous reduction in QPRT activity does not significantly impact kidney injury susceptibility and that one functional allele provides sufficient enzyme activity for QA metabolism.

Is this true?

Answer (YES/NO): NO